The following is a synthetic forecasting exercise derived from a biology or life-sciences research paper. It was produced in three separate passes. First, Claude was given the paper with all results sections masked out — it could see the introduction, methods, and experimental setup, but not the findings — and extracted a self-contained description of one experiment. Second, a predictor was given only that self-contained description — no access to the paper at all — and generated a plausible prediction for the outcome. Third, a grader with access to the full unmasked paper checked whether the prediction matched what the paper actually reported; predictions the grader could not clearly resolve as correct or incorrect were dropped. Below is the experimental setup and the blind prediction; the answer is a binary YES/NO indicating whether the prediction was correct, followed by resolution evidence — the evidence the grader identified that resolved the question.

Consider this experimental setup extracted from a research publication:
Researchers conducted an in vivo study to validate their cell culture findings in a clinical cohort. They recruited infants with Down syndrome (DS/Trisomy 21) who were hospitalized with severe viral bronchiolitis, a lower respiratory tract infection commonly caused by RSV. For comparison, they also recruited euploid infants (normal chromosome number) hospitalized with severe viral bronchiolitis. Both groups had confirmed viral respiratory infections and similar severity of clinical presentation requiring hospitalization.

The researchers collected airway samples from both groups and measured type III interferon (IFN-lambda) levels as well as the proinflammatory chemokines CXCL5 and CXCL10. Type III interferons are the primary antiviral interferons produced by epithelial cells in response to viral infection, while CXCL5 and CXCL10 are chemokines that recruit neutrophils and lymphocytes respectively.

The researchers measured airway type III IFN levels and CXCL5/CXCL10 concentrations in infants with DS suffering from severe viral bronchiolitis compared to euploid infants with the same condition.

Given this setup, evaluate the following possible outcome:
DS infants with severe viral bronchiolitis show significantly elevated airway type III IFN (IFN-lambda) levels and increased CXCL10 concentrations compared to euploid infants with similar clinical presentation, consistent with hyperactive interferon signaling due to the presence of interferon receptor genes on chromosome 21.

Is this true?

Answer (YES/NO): NO